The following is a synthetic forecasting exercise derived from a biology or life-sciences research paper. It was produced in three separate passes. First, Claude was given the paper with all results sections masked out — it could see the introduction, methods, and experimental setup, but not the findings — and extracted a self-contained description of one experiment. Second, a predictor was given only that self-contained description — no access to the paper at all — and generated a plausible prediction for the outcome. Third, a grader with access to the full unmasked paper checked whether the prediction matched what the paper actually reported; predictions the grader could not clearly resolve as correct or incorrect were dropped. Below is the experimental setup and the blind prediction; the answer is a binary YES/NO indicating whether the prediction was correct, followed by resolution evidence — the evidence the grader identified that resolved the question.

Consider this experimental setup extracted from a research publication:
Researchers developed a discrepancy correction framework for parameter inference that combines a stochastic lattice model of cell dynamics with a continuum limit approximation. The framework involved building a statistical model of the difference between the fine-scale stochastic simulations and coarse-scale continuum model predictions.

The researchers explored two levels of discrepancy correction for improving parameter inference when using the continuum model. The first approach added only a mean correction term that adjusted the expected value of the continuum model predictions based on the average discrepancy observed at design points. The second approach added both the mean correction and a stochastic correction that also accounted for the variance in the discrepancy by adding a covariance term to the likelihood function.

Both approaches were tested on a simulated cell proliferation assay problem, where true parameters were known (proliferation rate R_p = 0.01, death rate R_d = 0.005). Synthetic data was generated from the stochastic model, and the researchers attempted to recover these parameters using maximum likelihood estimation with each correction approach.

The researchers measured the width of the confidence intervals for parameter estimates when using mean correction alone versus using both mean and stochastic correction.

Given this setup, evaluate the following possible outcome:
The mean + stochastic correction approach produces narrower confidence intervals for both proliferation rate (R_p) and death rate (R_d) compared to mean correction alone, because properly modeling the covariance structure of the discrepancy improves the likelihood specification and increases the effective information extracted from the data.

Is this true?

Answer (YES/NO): NO